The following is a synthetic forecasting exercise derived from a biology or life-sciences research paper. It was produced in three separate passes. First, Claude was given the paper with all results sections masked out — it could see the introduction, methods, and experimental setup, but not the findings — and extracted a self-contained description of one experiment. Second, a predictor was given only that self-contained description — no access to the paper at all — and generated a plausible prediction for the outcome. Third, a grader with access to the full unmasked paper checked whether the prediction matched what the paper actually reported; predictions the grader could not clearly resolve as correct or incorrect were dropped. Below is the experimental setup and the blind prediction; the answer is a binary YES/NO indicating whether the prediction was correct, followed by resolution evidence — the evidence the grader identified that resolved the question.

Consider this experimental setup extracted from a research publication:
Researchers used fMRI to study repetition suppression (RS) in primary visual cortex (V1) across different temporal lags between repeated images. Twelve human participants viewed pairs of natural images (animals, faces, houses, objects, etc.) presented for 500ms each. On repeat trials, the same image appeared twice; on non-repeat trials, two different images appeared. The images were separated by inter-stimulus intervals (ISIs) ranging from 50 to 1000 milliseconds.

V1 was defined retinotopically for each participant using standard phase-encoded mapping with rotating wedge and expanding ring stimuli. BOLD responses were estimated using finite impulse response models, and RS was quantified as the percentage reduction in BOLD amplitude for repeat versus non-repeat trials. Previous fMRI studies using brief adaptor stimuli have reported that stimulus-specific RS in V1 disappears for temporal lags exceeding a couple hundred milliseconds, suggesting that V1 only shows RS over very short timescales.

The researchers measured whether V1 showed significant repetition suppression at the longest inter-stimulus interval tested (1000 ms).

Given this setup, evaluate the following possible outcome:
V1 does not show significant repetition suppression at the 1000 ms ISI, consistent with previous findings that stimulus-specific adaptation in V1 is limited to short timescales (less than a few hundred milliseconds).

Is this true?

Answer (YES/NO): NO